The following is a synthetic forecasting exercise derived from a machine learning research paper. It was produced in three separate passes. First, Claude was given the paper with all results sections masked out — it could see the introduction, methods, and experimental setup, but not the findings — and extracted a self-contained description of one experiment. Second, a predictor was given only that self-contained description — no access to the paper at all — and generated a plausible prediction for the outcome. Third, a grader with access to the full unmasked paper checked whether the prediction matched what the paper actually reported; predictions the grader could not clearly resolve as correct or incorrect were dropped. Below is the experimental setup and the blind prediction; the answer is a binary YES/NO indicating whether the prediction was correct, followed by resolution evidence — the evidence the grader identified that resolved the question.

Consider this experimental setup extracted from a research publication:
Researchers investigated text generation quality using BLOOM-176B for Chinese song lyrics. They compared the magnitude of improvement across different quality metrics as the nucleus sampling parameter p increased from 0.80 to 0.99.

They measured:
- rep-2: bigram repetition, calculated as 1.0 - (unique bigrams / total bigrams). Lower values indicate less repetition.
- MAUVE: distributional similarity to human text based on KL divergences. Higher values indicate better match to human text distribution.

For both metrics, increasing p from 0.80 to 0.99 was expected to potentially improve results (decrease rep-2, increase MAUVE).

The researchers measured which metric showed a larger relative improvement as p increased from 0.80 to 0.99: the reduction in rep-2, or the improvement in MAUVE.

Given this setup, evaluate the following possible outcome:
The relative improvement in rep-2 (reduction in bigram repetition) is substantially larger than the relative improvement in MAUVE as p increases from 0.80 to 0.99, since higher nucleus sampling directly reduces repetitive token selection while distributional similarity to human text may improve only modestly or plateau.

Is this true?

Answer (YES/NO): NO